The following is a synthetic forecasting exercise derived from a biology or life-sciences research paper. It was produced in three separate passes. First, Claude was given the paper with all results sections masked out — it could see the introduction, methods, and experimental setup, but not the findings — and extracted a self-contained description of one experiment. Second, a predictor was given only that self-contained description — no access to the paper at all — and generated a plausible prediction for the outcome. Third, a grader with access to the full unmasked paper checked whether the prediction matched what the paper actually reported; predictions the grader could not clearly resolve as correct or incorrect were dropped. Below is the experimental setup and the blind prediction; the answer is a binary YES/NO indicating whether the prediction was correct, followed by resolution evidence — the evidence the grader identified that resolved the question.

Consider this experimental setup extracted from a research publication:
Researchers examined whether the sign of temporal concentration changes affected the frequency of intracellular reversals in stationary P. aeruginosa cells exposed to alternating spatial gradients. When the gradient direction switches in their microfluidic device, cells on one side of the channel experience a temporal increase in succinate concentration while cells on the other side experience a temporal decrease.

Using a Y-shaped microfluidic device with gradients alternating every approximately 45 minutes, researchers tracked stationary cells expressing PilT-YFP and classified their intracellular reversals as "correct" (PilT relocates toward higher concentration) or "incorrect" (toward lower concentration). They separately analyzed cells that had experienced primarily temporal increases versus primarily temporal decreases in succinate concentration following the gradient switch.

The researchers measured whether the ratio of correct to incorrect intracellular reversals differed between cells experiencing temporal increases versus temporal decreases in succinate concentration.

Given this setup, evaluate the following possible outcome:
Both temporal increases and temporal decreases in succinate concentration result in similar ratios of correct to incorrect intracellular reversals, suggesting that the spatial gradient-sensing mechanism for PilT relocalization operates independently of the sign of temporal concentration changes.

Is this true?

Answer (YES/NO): NO